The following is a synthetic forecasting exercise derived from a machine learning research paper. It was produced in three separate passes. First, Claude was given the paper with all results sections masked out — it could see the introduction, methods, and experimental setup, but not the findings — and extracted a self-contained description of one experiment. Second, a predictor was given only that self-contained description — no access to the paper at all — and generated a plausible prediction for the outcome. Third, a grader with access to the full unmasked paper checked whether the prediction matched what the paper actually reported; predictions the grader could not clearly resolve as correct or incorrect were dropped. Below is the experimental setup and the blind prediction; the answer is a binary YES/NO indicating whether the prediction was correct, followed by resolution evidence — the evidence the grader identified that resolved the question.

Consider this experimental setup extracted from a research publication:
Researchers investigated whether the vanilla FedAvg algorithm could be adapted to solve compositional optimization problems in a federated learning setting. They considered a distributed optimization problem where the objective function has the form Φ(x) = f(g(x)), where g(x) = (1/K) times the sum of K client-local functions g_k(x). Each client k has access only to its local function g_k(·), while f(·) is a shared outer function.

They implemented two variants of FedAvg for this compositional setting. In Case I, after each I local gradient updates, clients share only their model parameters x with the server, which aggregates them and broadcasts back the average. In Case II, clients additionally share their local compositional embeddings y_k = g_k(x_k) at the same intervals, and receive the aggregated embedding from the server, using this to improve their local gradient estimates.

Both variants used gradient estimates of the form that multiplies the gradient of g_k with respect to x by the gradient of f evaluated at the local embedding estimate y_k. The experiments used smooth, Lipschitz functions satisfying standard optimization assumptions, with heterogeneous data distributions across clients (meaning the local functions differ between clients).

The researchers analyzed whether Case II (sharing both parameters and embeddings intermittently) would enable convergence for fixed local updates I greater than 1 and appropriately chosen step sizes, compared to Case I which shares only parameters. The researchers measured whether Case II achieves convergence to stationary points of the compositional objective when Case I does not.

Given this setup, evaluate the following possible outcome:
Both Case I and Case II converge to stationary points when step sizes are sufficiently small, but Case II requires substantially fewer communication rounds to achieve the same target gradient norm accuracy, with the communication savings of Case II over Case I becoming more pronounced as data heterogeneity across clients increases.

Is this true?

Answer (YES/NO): NO